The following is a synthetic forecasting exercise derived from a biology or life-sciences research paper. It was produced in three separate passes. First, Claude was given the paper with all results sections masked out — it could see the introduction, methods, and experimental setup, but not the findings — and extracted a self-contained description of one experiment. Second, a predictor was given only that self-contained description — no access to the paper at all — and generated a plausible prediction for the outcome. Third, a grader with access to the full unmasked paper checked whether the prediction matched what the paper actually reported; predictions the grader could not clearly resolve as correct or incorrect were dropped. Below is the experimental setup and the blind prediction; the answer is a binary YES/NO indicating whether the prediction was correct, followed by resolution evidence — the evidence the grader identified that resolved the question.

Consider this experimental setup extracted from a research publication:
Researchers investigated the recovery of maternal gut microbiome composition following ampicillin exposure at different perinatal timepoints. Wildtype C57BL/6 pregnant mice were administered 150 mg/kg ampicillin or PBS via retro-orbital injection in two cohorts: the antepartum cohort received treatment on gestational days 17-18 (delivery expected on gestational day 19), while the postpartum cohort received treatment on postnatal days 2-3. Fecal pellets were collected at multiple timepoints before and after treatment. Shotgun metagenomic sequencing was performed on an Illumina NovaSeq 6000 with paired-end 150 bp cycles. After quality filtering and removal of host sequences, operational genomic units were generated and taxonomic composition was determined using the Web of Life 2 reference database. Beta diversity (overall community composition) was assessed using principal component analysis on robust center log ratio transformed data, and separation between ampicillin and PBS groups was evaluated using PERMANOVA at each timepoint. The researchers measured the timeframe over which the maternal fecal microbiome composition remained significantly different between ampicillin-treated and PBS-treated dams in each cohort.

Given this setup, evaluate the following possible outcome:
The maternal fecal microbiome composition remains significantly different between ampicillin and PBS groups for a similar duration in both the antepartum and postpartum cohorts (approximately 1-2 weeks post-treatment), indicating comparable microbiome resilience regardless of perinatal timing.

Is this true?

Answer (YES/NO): NO